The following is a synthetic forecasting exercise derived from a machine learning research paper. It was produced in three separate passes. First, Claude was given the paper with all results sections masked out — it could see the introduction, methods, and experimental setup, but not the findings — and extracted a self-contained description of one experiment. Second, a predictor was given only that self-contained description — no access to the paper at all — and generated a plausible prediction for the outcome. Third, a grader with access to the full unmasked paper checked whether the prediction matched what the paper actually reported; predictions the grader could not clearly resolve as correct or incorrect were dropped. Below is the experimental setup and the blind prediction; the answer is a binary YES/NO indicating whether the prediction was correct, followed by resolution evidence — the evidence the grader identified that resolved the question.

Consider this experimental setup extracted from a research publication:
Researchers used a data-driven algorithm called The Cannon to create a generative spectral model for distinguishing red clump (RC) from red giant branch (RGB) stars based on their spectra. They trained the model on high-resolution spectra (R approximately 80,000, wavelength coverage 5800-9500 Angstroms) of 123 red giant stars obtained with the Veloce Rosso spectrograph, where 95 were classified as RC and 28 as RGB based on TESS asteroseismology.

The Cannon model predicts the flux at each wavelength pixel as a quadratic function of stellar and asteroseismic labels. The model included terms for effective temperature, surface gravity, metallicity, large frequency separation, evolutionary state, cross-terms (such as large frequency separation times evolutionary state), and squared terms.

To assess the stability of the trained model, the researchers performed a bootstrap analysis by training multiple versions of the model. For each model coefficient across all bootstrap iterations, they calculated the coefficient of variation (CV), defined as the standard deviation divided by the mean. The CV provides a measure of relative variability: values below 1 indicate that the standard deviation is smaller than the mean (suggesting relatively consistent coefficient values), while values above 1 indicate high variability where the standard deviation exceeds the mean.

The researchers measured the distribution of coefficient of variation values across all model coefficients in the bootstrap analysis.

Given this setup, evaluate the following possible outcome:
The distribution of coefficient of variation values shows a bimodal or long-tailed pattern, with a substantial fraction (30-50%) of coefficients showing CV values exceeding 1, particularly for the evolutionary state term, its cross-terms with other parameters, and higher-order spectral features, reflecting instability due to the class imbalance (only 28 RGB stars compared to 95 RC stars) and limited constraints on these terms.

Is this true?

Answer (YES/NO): NO